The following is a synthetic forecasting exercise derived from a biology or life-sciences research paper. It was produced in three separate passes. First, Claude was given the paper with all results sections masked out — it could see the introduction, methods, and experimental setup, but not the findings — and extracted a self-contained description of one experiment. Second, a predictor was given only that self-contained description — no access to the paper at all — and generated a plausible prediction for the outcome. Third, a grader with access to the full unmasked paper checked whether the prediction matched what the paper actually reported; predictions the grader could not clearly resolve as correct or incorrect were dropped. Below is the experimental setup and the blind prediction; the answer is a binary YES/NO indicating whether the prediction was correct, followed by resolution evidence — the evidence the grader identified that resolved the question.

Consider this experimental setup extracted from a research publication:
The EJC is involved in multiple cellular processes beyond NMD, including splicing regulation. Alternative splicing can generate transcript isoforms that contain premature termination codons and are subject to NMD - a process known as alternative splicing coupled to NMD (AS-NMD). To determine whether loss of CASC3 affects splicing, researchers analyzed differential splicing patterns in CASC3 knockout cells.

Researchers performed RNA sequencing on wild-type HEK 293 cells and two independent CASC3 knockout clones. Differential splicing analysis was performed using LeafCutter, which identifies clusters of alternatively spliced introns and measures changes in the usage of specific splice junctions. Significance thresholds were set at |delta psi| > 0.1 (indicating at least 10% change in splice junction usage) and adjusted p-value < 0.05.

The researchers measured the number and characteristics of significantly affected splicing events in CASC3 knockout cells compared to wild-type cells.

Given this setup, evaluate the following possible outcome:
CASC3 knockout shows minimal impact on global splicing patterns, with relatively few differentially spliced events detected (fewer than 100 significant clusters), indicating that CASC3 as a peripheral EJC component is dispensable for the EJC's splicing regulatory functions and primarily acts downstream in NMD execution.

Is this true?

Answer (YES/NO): NO